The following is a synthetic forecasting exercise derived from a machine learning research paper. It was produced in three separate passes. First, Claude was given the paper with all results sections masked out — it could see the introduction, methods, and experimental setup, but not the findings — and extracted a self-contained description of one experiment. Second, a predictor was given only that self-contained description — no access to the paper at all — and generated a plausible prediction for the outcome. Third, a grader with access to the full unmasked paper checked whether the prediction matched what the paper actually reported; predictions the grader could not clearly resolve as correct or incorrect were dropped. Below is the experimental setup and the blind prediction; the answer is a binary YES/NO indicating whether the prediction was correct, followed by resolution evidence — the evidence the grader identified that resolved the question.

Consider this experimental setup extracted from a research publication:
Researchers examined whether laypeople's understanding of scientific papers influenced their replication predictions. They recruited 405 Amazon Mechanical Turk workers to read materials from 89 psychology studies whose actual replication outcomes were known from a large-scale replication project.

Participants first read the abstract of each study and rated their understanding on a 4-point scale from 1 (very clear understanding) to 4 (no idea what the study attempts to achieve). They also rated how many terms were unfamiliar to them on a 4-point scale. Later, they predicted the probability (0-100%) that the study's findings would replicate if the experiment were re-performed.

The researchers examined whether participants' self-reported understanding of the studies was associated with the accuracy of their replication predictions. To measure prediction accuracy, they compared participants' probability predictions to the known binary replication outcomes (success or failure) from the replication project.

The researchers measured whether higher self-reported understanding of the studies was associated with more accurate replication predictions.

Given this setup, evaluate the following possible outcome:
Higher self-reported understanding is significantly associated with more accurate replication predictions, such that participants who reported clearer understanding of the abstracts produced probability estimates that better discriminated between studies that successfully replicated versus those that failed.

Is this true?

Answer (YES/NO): NO